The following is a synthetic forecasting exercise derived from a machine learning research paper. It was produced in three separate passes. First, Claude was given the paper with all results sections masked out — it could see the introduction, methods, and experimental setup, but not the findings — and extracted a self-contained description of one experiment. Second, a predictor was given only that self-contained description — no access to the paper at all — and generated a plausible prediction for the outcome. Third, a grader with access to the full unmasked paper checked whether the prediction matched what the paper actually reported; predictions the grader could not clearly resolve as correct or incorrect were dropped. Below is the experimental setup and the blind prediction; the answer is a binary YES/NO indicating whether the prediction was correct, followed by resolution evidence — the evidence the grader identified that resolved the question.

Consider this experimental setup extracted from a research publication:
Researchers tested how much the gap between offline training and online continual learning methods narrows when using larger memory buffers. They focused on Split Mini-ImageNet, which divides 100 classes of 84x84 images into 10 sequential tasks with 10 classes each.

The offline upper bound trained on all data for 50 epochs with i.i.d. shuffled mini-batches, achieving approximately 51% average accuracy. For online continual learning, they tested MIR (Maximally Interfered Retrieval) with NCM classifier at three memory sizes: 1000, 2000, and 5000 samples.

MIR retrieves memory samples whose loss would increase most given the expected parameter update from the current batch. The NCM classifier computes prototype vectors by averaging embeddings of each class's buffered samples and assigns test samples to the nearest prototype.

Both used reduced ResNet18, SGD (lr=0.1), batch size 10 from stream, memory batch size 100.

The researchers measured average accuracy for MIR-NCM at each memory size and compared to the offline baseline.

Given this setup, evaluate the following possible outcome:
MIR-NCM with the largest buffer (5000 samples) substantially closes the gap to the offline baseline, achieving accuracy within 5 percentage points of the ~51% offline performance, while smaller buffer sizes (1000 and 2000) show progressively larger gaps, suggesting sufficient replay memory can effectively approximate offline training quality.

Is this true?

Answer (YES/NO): NO